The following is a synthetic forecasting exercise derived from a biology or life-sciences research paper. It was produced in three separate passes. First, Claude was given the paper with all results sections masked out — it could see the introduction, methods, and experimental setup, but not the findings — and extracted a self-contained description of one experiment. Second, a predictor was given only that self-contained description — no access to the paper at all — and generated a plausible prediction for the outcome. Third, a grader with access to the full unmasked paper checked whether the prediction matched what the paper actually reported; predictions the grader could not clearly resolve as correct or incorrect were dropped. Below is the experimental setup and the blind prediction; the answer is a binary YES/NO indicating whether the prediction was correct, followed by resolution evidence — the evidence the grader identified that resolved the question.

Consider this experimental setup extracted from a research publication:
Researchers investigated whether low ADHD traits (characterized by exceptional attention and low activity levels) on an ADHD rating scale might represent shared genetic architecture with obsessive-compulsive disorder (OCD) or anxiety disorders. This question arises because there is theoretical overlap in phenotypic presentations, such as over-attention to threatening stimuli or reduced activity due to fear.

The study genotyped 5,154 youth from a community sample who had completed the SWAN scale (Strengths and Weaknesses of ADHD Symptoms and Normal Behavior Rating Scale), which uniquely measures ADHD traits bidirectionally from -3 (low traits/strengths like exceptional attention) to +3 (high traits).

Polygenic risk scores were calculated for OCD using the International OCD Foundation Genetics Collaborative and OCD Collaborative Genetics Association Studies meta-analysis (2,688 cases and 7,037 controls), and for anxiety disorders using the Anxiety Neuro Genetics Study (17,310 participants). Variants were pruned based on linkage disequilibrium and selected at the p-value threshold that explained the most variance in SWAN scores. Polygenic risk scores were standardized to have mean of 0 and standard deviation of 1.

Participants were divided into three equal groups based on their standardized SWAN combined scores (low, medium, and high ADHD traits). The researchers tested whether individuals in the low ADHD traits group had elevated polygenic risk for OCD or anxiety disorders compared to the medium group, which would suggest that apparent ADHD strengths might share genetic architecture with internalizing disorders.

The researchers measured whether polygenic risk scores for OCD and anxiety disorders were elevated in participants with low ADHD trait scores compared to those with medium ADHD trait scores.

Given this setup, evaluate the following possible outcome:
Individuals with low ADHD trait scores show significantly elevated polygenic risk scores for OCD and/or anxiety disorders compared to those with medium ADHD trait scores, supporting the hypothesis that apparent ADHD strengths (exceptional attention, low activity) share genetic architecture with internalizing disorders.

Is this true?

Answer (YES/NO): NO